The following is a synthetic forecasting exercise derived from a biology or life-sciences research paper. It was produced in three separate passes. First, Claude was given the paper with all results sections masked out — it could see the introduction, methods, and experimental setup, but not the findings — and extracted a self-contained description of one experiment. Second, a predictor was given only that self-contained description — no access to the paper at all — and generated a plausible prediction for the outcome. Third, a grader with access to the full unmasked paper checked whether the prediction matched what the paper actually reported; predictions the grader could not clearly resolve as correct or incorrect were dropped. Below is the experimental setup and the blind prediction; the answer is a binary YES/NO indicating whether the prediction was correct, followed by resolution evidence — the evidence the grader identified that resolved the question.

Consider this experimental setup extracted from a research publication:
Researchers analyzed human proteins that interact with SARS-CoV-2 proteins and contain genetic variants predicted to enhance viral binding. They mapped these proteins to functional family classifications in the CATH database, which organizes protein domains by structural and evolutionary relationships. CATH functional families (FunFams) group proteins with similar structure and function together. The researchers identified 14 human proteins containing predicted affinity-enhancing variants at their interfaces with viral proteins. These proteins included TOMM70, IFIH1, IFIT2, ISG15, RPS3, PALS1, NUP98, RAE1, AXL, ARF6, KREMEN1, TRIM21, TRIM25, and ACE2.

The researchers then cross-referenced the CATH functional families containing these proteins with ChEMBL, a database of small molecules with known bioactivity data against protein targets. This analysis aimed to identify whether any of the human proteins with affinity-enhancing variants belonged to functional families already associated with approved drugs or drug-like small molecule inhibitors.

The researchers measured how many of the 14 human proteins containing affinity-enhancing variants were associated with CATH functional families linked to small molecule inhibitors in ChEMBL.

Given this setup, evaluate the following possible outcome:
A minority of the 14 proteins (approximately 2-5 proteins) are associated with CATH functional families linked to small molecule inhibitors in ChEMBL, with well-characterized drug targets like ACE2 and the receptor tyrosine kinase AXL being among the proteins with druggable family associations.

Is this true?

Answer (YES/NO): NO